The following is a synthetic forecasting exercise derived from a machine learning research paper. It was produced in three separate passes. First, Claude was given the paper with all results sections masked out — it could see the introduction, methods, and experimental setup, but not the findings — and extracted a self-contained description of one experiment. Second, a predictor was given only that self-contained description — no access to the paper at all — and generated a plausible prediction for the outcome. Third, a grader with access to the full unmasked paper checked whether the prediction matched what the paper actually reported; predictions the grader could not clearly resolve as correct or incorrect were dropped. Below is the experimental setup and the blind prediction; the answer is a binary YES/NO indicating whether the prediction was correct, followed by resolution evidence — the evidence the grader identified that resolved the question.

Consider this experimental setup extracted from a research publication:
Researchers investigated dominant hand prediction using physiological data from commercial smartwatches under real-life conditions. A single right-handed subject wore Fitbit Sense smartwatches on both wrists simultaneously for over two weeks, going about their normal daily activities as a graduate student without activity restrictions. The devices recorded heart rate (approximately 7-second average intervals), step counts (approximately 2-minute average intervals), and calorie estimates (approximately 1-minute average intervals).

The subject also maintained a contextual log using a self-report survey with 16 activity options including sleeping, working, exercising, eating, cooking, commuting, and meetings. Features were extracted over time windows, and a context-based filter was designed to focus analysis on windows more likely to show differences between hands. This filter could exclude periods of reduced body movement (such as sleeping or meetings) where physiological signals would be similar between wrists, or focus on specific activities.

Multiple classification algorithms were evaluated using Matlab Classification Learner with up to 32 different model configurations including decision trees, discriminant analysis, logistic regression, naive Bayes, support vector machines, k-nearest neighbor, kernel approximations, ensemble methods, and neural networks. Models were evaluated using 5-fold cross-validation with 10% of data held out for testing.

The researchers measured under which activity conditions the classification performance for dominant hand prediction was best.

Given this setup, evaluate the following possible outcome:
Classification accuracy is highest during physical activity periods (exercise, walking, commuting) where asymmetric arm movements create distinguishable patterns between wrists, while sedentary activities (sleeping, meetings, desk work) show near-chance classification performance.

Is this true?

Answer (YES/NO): NO